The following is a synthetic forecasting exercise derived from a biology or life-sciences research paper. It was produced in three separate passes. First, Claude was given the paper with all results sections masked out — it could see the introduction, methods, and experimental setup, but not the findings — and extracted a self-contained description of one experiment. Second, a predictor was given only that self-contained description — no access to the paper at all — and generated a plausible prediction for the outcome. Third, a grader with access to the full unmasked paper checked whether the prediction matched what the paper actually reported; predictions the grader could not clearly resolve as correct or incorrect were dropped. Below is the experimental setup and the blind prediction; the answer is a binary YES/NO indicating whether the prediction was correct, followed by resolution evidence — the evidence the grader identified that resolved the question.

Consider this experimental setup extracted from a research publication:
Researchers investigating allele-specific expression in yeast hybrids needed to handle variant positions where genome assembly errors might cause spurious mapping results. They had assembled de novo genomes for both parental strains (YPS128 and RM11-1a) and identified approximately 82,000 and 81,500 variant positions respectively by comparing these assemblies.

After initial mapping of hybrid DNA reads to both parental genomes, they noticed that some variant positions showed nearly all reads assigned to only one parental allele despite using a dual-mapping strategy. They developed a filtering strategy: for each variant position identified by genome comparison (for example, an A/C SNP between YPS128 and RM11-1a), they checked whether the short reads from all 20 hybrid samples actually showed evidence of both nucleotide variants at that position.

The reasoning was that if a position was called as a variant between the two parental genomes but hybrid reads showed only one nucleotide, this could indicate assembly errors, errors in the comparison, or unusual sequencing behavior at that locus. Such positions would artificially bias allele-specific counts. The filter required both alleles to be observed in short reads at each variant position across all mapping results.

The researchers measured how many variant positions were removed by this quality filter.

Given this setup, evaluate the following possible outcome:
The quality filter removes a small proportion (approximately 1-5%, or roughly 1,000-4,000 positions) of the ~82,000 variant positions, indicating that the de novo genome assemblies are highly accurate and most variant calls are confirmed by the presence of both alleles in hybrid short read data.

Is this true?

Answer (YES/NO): NO